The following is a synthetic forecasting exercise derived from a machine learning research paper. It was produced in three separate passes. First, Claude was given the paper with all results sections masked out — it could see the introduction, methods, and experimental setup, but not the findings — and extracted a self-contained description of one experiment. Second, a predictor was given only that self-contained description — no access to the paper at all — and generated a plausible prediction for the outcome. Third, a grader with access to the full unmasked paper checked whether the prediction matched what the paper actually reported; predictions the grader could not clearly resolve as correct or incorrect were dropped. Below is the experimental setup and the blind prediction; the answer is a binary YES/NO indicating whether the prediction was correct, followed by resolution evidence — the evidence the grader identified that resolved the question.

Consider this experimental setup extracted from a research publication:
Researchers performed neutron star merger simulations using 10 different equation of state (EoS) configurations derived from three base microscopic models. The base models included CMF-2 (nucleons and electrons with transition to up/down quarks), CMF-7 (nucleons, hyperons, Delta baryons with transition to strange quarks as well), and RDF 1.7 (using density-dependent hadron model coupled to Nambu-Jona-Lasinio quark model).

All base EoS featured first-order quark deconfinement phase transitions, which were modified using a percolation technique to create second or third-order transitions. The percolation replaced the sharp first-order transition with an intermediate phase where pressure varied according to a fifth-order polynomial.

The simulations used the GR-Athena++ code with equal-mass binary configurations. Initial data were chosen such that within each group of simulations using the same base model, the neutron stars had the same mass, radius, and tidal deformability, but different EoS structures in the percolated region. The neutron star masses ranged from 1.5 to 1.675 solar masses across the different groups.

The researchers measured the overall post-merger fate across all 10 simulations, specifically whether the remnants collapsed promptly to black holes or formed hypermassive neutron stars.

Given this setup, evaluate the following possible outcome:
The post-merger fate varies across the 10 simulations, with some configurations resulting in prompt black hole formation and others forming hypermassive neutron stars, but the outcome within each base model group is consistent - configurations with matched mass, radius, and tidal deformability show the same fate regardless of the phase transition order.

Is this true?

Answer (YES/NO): NO